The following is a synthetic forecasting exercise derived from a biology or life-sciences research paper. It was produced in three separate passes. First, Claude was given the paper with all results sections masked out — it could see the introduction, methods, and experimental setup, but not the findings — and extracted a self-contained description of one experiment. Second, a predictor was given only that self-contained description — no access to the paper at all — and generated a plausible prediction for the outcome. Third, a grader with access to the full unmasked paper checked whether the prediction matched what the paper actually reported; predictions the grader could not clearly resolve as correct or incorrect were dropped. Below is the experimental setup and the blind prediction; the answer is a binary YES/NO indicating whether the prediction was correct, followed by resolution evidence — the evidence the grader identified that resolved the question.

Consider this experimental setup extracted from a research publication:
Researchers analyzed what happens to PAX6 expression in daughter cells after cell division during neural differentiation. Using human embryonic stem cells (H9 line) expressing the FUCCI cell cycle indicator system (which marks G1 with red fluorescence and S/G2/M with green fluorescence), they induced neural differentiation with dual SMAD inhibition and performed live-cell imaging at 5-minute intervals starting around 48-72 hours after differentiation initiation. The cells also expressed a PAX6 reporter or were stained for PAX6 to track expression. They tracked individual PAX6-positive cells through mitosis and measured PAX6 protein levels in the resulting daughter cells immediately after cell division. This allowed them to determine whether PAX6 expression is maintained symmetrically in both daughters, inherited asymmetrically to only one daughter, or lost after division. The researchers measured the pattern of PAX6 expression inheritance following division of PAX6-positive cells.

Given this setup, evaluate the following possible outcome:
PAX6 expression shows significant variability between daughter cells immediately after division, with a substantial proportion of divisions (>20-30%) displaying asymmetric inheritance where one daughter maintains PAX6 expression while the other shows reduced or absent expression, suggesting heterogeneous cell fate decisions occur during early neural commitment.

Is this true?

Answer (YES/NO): NO